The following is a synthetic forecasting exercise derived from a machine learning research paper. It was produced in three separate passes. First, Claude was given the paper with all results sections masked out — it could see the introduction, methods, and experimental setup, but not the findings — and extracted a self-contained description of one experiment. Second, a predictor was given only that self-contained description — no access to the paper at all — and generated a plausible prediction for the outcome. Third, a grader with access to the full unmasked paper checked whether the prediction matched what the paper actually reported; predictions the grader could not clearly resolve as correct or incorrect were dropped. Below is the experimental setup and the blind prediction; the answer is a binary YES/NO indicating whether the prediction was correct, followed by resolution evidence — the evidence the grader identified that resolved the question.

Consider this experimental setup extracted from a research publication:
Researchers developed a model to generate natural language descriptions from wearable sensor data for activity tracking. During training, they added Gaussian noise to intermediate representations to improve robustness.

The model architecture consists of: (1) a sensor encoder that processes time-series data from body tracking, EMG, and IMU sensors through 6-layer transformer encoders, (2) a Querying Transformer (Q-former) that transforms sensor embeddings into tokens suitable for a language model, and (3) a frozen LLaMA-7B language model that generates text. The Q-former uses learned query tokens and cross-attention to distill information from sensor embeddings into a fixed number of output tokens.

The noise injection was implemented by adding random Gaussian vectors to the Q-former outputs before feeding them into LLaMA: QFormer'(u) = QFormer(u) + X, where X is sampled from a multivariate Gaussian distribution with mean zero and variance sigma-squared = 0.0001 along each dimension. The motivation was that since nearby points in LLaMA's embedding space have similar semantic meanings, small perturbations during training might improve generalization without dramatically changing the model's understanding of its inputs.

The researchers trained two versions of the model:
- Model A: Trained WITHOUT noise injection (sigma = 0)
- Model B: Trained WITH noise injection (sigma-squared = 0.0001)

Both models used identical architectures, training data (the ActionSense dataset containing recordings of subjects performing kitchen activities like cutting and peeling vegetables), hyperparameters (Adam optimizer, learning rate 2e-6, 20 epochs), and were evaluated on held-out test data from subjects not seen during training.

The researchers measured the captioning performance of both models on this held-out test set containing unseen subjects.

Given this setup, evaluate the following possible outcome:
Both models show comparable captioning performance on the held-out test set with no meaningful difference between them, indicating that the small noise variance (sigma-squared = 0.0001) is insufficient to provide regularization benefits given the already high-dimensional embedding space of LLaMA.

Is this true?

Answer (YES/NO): NO